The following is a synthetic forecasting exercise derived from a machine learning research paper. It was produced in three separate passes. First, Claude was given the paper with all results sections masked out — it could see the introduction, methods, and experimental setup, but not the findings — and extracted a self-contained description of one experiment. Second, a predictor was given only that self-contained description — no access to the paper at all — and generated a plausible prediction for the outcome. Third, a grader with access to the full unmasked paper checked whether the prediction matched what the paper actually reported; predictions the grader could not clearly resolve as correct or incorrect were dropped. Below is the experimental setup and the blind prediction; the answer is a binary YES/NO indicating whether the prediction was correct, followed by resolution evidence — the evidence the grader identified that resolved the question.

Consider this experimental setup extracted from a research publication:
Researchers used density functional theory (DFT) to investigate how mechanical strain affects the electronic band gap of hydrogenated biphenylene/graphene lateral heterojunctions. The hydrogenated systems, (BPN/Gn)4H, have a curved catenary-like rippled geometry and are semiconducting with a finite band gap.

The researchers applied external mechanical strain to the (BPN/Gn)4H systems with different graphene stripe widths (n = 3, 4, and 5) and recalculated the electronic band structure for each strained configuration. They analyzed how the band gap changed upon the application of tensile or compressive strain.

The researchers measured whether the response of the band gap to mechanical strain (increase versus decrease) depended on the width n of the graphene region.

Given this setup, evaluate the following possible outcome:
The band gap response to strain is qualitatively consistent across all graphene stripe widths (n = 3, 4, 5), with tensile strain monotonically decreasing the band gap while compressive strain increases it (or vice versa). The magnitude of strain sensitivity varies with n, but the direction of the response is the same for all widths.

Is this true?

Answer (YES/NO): NO